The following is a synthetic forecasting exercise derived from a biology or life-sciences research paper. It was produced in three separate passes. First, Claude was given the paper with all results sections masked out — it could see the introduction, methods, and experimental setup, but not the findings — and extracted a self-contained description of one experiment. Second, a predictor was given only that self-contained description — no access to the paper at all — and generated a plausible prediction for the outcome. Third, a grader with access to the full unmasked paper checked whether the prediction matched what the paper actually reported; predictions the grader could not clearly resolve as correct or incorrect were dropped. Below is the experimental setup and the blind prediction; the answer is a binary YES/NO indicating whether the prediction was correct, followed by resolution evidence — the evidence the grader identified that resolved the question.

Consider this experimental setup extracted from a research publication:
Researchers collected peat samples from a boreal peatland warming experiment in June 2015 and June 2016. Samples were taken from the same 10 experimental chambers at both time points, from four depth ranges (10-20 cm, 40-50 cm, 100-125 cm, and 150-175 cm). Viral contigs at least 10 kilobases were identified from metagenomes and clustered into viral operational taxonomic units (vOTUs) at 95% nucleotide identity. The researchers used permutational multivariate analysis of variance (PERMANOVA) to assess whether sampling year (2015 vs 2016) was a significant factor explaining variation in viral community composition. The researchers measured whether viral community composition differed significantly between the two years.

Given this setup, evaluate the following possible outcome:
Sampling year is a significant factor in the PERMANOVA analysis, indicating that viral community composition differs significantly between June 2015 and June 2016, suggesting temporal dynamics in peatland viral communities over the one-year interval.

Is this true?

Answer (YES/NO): YES